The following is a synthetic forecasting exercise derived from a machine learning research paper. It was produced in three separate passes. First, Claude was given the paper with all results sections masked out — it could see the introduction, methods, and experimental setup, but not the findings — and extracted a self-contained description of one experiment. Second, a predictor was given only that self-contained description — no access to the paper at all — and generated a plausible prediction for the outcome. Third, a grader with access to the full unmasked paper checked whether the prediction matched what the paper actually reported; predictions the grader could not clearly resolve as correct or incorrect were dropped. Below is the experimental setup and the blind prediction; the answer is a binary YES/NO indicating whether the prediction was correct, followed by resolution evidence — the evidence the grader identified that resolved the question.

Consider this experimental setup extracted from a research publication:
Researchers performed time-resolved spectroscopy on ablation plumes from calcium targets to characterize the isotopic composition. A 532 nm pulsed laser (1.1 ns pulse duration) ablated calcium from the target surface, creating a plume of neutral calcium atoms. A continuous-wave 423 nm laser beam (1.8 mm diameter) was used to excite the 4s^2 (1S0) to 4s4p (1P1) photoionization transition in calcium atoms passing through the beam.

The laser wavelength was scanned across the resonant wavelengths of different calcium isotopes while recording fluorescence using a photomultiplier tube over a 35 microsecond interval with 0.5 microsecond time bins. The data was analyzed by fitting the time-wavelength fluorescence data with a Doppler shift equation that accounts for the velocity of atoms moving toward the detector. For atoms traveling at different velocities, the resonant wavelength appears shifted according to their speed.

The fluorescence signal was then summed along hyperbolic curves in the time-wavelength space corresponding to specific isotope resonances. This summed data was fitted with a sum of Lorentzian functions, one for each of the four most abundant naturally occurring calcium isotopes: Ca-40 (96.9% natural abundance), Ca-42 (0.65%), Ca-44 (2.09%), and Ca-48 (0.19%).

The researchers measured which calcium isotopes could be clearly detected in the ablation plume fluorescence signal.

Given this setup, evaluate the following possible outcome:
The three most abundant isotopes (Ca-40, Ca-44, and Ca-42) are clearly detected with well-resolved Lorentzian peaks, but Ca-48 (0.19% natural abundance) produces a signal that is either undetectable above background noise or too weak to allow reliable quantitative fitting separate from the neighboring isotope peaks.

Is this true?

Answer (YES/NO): NO